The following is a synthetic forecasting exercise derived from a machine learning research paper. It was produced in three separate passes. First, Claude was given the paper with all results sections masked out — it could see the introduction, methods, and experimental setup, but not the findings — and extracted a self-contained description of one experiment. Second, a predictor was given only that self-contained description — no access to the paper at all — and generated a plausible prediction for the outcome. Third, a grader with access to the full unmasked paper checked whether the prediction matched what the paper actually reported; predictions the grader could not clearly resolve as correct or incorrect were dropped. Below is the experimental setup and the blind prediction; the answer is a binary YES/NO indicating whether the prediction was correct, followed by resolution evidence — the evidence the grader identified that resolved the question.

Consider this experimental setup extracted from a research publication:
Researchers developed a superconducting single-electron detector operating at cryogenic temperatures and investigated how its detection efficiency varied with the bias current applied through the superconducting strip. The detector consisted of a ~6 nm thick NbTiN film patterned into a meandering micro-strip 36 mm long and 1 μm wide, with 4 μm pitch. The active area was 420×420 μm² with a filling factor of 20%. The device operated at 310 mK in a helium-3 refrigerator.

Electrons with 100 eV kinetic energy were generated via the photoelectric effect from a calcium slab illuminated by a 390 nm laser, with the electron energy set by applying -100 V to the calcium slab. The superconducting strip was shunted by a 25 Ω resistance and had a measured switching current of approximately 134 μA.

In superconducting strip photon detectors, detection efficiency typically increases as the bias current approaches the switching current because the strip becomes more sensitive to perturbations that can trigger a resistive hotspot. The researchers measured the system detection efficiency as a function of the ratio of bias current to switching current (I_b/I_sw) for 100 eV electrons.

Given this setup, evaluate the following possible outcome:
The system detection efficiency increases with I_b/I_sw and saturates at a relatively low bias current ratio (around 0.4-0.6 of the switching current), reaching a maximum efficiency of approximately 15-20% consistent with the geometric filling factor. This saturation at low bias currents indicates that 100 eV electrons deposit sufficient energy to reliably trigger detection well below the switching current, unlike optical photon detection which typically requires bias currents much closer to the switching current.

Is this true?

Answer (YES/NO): NO